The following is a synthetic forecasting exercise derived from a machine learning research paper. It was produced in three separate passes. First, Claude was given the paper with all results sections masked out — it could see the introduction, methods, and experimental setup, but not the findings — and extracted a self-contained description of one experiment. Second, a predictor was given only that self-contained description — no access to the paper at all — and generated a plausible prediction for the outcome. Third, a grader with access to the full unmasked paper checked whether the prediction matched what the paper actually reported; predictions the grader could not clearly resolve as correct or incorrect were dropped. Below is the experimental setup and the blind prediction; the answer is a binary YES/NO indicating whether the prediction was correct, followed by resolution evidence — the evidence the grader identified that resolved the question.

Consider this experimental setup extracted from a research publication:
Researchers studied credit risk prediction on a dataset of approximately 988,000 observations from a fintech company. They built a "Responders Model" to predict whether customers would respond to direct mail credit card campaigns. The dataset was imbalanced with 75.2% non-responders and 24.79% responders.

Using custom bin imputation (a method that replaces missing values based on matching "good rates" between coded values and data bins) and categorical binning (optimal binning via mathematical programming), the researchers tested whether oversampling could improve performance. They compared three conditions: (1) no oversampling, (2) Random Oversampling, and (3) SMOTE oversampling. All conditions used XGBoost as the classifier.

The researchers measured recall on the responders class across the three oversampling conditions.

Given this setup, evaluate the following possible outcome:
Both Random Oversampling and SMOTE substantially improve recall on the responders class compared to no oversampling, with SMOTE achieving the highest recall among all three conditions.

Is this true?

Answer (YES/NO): NO